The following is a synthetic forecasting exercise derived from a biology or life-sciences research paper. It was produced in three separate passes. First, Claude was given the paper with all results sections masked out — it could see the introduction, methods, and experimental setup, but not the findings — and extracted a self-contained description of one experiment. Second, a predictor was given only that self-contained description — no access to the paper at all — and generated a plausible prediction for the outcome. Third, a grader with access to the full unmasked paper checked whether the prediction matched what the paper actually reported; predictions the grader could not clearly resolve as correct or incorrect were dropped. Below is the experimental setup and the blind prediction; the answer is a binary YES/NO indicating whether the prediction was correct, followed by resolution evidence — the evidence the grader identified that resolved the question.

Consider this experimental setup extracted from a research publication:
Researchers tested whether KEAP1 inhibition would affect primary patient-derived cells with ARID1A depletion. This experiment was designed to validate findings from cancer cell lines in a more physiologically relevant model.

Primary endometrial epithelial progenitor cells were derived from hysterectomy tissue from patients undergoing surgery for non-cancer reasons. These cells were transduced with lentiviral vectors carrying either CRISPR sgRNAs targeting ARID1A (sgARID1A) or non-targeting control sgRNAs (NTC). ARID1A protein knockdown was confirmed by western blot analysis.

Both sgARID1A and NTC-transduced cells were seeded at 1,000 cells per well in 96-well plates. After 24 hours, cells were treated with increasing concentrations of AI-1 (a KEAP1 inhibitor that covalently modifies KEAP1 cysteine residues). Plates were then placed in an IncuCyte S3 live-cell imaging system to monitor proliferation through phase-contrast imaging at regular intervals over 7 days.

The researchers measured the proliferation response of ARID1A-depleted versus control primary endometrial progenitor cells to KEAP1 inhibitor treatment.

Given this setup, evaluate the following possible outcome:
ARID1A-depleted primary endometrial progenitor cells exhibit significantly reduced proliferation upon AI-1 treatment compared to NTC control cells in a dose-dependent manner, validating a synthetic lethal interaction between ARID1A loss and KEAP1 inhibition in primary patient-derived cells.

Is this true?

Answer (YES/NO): YES